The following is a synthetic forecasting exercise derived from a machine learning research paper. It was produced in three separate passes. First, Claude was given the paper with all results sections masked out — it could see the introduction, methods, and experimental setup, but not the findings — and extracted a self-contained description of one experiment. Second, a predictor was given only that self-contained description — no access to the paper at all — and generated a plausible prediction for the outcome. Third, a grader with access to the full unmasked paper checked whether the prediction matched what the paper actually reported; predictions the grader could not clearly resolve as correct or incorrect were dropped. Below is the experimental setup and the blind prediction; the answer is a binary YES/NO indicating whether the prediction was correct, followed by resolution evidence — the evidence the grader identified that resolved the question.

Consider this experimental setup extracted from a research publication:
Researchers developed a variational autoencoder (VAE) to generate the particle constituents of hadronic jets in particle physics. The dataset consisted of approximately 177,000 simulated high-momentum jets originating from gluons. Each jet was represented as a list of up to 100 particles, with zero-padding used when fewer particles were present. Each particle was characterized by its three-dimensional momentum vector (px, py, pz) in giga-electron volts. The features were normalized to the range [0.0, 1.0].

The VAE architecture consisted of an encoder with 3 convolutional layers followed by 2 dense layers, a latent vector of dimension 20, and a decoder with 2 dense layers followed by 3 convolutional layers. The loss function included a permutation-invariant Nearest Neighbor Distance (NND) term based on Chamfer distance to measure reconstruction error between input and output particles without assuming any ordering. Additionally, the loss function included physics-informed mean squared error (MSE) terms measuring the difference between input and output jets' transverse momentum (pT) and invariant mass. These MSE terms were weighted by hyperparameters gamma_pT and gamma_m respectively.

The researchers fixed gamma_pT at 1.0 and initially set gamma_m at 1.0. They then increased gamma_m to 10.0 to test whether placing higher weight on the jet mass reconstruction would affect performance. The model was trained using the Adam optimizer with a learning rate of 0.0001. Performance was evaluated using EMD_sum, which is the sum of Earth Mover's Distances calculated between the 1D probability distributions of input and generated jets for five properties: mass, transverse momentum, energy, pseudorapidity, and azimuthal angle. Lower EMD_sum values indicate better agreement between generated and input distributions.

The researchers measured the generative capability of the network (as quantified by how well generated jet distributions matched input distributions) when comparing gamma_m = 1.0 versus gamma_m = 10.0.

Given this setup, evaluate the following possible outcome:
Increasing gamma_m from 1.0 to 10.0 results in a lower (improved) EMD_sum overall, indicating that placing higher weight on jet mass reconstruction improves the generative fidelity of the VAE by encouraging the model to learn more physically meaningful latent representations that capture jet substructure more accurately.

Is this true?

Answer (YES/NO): YES